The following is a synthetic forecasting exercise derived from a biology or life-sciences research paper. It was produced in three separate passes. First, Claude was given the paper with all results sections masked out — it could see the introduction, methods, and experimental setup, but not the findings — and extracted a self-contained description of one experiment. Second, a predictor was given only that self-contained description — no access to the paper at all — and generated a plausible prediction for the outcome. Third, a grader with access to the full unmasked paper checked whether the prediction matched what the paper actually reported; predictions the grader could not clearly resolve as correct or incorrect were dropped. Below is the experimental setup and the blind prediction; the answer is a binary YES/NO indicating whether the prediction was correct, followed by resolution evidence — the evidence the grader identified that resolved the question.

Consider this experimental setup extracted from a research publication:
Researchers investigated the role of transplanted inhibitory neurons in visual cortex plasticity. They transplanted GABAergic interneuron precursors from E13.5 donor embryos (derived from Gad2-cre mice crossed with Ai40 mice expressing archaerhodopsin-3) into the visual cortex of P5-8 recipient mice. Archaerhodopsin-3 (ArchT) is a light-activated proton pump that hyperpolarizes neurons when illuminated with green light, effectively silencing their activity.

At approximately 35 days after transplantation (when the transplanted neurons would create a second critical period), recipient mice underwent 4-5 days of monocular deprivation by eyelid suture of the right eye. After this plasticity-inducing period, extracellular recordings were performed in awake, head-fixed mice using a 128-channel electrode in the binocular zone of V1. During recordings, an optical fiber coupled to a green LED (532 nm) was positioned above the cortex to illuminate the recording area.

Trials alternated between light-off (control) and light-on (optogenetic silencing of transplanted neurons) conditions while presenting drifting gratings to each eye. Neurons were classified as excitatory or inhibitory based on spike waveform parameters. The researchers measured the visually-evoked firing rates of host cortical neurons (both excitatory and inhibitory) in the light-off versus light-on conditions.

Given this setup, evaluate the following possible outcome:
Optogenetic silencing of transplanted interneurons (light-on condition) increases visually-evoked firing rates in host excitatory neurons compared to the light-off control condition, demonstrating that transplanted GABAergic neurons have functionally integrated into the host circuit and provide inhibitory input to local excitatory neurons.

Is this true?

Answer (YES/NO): NO